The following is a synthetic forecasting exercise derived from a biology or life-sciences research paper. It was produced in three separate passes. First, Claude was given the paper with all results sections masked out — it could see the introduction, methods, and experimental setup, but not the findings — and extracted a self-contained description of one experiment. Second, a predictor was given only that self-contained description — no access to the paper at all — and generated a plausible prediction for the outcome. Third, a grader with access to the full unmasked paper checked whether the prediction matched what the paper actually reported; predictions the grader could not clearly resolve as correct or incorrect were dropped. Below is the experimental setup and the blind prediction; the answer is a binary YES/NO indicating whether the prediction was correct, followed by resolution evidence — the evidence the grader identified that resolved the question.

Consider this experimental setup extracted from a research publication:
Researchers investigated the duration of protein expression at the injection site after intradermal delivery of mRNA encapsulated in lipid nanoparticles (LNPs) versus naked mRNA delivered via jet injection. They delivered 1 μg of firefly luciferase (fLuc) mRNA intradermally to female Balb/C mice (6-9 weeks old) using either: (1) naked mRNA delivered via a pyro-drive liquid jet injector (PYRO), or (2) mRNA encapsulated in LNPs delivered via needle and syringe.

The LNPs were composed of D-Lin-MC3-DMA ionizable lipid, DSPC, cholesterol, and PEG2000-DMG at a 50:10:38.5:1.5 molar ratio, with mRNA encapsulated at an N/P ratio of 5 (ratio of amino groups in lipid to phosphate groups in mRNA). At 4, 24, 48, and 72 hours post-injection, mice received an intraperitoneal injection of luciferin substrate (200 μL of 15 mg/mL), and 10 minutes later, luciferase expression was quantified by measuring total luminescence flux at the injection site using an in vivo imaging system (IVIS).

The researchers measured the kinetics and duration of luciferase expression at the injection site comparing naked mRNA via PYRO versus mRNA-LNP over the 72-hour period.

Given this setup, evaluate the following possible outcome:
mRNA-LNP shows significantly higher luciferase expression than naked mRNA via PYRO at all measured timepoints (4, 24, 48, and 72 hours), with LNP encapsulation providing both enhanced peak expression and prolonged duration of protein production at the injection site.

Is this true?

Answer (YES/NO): NO